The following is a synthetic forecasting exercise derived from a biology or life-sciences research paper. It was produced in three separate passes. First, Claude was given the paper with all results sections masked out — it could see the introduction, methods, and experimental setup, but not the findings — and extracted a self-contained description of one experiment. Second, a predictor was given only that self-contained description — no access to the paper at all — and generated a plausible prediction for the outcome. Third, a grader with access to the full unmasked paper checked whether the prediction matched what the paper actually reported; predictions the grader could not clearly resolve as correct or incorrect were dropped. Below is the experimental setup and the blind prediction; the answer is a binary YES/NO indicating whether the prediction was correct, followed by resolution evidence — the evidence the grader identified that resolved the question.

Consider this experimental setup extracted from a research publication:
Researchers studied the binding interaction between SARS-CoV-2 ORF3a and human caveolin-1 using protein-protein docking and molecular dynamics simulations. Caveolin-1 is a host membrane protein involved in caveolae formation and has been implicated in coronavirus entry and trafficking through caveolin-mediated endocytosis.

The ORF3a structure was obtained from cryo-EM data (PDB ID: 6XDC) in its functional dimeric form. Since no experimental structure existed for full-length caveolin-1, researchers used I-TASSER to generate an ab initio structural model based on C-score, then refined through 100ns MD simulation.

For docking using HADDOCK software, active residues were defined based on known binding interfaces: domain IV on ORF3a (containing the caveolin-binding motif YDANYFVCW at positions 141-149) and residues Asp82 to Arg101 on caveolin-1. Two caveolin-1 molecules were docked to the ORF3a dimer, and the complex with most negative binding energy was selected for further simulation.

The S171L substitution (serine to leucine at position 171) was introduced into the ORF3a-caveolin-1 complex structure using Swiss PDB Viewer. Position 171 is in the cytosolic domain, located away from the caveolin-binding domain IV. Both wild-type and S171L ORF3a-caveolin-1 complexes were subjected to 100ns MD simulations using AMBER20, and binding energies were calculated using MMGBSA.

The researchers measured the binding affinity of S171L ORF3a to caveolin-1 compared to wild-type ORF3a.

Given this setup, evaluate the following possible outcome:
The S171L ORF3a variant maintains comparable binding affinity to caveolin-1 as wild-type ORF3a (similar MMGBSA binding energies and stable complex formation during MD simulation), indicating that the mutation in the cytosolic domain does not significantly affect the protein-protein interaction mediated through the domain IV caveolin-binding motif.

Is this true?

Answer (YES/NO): YES